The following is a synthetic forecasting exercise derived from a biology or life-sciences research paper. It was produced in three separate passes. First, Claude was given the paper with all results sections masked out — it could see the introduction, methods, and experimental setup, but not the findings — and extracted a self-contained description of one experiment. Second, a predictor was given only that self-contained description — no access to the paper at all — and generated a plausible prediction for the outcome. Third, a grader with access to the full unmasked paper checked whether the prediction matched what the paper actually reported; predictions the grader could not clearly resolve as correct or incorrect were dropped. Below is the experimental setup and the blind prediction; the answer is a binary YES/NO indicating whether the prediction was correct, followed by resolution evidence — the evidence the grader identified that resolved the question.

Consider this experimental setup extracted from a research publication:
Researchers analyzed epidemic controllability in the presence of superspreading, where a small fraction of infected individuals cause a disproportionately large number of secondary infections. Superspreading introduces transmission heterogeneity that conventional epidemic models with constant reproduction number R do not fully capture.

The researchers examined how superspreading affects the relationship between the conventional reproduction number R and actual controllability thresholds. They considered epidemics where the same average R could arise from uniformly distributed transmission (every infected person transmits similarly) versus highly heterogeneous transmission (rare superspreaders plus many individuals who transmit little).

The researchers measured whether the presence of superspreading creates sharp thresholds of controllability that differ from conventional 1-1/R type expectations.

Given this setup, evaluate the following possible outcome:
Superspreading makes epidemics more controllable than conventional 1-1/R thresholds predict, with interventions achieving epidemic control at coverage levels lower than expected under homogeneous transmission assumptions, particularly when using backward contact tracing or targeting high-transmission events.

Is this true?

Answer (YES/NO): NO